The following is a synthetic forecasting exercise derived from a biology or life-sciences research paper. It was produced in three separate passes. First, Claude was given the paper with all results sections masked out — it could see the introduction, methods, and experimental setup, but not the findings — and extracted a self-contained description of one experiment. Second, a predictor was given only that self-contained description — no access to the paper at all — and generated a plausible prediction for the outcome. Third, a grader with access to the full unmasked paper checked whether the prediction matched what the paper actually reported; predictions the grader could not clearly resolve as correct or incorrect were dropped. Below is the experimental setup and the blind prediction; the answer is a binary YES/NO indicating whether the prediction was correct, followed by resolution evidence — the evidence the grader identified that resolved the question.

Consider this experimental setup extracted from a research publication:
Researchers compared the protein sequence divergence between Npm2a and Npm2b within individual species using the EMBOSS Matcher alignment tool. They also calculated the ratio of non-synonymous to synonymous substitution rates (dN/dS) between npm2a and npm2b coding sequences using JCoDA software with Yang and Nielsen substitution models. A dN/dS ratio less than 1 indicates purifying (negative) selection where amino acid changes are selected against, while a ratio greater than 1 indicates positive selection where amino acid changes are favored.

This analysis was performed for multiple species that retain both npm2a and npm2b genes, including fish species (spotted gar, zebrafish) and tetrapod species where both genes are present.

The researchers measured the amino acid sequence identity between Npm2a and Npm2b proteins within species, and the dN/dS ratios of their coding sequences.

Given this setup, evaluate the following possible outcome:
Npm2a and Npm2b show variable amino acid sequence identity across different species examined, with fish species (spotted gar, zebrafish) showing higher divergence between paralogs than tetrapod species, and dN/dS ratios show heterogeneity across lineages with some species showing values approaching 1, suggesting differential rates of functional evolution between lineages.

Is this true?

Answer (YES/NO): NO